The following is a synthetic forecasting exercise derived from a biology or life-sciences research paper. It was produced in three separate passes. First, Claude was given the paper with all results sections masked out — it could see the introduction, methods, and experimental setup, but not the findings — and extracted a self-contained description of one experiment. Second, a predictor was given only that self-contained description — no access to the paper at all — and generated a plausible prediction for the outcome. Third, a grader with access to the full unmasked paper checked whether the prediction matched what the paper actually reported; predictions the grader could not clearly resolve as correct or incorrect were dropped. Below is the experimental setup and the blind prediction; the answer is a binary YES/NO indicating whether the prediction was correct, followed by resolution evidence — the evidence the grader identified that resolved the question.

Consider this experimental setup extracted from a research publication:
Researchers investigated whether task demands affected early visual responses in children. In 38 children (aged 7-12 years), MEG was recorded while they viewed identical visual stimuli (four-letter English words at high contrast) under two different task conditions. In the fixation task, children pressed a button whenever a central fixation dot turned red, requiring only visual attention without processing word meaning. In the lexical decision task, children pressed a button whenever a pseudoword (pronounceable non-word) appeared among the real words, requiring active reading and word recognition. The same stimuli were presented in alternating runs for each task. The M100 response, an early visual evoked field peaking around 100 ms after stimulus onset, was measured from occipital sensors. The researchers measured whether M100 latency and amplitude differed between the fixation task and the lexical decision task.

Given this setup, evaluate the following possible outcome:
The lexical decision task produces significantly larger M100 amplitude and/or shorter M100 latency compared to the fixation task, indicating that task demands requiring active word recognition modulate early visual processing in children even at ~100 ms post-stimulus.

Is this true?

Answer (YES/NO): NO